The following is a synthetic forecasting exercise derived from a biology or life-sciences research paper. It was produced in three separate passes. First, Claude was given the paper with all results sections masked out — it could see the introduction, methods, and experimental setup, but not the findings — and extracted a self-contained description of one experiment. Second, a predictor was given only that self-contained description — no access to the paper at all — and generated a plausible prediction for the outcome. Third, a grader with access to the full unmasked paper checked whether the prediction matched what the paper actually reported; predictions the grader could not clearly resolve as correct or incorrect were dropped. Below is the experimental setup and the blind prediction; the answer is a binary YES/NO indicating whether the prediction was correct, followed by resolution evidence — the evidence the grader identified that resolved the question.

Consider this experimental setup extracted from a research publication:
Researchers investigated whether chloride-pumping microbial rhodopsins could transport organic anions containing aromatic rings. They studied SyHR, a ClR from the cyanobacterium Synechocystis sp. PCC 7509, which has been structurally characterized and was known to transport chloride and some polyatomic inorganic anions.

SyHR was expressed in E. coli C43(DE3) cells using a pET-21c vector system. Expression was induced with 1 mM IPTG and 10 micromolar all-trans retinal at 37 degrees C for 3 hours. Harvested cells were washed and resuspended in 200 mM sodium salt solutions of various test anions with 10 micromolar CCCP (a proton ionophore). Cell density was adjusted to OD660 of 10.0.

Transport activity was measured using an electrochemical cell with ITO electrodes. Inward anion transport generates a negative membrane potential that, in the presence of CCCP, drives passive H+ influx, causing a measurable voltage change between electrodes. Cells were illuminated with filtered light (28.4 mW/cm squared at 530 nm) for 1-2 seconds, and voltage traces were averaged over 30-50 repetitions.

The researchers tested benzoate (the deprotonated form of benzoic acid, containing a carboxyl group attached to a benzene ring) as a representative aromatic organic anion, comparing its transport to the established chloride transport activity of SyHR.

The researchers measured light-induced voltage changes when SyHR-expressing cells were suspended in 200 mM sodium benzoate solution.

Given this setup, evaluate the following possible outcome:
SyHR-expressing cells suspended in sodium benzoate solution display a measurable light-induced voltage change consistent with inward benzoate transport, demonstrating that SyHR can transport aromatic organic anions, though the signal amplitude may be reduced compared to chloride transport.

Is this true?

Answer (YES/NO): NO